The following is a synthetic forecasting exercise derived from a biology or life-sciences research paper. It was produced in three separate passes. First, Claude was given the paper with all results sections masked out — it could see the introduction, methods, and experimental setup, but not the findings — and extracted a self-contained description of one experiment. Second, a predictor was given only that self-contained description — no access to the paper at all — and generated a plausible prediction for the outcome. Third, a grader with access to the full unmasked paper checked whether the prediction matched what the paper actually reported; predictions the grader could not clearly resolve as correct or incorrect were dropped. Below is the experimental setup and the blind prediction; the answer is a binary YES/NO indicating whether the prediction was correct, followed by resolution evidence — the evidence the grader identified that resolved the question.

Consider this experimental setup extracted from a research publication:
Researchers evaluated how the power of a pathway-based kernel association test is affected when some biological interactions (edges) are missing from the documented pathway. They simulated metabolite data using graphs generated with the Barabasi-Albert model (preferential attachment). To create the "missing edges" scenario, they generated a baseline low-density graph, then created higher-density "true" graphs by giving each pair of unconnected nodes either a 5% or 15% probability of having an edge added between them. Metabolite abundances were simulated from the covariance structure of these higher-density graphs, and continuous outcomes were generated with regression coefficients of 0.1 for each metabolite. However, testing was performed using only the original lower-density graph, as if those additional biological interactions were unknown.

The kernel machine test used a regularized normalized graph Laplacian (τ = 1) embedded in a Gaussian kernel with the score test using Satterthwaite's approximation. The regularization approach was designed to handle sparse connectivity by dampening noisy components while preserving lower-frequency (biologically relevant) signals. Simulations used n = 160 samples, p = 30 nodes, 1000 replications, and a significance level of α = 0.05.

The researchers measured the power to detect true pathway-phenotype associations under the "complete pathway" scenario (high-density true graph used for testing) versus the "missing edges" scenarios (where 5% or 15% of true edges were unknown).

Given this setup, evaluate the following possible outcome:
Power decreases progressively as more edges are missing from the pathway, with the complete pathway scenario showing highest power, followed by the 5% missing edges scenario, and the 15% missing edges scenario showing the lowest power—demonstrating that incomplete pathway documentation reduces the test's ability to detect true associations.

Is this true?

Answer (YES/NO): YES